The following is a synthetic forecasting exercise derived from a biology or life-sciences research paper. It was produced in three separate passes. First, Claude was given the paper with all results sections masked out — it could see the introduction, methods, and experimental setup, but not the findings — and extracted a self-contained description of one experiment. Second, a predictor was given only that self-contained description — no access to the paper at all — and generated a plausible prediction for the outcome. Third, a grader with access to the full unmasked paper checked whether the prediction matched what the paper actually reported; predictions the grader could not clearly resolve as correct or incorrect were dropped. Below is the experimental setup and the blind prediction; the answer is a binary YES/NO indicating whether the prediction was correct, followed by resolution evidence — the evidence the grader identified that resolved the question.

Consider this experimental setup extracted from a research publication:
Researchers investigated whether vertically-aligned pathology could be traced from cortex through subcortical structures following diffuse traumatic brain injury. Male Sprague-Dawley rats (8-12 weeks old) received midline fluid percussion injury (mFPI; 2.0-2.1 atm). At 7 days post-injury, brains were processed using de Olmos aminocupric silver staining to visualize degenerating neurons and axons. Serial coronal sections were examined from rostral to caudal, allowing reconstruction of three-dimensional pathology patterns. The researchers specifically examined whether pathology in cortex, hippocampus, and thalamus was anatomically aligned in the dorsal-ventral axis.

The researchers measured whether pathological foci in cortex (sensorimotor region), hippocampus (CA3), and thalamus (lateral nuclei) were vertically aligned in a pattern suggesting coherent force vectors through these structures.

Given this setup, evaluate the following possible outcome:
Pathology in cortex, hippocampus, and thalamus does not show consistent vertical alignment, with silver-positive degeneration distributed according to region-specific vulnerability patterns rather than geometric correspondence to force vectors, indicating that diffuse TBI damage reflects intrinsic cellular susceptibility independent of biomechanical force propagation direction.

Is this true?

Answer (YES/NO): NO